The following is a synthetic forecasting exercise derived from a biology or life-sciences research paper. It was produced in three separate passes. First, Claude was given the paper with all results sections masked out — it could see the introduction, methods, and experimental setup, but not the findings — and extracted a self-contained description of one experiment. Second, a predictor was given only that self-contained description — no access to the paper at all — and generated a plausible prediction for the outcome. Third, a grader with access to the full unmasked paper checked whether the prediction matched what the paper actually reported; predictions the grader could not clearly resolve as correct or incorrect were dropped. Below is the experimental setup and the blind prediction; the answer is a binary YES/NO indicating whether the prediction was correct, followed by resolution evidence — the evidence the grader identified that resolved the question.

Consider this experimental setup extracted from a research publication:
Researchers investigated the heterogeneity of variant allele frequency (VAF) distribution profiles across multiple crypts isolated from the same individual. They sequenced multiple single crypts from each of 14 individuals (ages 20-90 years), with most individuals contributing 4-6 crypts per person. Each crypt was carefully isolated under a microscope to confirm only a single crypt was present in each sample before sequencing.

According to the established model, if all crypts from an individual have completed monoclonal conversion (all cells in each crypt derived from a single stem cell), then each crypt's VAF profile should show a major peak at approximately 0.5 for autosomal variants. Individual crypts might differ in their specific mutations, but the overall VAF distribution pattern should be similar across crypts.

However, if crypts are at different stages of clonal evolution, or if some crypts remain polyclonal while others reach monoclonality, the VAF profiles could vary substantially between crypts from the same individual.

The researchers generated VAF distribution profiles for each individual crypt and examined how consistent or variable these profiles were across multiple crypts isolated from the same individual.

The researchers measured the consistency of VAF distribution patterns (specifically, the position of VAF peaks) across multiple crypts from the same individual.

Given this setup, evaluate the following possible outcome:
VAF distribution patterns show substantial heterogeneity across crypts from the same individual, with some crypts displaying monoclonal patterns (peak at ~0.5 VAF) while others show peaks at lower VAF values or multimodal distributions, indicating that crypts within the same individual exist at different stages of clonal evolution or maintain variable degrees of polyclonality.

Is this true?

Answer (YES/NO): YES